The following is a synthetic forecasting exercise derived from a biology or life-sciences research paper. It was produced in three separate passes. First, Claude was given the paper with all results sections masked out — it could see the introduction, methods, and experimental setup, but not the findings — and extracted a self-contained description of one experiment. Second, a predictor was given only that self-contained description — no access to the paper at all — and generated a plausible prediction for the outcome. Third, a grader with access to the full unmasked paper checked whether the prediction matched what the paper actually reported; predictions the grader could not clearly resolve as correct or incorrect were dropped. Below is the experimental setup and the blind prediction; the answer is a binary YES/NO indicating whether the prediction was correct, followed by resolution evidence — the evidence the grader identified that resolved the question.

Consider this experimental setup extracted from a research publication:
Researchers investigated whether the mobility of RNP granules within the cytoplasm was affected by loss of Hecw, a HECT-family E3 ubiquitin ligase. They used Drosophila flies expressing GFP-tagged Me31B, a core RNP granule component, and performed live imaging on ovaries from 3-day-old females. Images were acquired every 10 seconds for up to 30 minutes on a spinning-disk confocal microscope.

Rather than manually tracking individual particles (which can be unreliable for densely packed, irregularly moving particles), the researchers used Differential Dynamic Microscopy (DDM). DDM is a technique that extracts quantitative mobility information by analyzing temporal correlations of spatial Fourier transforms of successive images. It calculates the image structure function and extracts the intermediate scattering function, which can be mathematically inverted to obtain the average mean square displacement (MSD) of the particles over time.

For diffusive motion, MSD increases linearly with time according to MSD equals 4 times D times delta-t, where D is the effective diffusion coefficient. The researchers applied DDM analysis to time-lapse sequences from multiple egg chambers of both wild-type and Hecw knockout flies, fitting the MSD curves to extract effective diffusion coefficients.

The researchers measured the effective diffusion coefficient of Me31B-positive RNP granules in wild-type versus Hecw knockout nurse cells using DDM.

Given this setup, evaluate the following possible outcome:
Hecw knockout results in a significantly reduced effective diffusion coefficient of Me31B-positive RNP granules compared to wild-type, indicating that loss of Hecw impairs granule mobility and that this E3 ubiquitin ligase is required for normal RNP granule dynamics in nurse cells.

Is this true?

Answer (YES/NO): NO